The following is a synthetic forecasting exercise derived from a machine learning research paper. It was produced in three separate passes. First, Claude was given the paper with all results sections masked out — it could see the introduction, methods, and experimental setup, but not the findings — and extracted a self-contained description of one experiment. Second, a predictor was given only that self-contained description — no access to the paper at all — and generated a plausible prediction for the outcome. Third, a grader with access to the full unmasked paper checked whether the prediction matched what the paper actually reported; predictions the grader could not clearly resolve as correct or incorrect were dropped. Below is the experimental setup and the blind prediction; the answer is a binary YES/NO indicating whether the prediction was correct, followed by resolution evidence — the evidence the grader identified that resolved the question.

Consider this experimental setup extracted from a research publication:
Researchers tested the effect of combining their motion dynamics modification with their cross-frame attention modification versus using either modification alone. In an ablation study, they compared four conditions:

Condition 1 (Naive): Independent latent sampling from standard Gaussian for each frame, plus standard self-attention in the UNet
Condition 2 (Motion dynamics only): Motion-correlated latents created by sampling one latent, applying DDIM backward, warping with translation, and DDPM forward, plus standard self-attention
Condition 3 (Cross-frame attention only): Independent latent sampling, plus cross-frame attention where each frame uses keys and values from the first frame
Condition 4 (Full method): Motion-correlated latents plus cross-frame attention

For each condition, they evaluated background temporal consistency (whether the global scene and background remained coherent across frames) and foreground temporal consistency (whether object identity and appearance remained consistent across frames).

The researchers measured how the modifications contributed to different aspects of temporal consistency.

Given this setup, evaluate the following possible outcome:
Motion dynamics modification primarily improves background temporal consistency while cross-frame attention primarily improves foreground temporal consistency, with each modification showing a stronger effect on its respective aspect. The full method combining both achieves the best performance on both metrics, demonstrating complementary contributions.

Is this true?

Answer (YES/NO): NO